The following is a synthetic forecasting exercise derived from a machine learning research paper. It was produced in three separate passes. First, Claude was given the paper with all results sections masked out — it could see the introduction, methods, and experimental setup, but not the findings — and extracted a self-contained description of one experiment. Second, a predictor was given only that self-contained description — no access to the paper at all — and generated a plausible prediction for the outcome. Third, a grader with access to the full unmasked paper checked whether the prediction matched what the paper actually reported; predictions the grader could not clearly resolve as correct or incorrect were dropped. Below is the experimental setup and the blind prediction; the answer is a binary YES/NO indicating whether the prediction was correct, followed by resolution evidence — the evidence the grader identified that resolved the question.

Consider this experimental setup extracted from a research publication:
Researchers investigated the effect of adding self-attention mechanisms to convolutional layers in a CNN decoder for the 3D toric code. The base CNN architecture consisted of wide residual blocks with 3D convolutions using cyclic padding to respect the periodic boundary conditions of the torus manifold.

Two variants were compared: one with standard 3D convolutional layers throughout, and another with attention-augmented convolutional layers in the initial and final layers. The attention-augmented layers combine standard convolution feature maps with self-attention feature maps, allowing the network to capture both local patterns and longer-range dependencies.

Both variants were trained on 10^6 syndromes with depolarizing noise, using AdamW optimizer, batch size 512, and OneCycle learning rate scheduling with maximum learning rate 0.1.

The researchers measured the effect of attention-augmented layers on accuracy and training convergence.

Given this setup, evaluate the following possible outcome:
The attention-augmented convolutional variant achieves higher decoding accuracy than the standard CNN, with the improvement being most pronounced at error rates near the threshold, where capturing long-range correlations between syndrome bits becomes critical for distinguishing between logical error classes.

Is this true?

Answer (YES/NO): NO